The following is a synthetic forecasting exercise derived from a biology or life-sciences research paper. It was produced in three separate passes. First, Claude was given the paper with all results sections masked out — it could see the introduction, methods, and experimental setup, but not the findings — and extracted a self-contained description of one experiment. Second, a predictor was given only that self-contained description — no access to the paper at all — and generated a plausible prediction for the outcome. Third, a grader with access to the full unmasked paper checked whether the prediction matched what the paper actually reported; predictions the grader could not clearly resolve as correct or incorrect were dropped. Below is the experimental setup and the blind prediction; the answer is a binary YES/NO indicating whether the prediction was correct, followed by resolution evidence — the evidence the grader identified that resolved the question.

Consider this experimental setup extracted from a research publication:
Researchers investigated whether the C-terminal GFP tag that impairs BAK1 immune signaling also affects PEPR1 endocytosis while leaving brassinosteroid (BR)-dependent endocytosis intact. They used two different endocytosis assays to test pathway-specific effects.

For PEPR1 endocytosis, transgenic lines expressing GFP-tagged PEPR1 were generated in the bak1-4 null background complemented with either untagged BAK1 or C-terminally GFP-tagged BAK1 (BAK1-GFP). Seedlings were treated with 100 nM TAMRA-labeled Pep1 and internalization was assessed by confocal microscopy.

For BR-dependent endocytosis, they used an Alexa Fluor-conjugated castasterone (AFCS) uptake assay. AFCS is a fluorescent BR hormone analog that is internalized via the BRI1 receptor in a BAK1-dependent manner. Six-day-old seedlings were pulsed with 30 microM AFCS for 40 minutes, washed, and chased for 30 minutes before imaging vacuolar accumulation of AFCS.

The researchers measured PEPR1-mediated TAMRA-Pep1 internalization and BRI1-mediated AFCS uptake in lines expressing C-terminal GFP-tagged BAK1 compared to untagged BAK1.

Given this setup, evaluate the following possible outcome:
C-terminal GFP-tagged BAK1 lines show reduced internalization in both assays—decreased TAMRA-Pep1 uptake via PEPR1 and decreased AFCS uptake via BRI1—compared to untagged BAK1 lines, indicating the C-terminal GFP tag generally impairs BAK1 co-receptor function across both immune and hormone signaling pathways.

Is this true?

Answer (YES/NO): NO